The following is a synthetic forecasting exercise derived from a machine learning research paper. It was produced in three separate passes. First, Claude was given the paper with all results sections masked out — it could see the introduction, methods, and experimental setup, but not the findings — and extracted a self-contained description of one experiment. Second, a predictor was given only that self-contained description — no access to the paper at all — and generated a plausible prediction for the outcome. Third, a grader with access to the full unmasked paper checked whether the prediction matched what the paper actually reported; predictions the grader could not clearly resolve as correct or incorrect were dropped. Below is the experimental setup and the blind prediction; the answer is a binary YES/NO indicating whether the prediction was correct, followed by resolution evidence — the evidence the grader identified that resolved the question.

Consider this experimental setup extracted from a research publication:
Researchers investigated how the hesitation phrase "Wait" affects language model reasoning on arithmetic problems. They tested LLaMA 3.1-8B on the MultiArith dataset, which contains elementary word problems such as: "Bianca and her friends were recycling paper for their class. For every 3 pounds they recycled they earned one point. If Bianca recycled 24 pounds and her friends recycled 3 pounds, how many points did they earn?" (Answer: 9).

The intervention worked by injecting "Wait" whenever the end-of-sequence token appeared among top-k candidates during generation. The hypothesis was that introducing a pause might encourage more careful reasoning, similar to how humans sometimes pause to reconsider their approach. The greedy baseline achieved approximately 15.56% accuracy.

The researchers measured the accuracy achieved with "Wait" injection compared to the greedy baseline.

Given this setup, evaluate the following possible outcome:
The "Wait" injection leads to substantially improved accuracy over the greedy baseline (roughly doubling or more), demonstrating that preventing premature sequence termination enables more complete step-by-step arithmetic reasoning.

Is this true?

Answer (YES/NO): NO